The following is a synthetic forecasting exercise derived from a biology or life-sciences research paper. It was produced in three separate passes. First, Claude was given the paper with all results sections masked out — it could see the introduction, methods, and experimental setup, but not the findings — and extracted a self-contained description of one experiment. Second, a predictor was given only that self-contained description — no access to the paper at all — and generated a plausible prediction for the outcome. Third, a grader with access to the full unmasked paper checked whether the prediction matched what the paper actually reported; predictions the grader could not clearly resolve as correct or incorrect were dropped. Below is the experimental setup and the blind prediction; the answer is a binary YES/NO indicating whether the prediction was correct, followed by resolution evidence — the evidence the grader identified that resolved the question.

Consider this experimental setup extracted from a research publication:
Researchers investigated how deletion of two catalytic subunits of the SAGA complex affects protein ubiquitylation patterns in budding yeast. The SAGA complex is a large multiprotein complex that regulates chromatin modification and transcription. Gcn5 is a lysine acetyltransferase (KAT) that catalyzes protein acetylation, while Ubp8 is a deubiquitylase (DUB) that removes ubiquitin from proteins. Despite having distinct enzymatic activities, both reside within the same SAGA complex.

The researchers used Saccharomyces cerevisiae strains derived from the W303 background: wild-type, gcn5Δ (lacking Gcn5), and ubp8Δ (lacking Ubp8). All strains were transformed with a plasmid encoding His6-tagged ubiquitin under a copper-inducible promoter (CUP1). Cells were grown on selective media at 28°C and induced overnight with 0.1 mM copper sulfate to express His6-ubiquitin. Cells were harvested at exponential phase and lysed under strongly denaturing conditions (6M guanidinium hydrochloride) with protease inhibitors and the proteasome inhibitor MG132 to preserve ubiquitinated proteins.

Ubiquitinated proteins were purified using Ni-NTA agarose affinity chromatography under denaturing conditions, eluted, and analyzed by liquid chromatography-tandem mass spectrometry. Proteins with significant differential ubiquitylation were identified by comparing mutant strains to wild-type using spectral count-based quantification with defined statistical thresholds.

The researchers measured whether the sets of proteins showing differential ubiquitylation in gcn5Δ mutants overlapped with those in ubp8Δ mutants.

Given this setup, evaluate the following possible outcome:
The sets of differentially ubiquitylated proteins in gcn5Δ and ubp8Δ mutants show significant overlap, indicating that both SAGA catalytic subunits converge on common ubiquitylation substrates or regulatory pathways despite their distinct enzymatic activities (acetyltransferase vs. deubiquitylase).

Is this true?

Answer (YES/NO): YES